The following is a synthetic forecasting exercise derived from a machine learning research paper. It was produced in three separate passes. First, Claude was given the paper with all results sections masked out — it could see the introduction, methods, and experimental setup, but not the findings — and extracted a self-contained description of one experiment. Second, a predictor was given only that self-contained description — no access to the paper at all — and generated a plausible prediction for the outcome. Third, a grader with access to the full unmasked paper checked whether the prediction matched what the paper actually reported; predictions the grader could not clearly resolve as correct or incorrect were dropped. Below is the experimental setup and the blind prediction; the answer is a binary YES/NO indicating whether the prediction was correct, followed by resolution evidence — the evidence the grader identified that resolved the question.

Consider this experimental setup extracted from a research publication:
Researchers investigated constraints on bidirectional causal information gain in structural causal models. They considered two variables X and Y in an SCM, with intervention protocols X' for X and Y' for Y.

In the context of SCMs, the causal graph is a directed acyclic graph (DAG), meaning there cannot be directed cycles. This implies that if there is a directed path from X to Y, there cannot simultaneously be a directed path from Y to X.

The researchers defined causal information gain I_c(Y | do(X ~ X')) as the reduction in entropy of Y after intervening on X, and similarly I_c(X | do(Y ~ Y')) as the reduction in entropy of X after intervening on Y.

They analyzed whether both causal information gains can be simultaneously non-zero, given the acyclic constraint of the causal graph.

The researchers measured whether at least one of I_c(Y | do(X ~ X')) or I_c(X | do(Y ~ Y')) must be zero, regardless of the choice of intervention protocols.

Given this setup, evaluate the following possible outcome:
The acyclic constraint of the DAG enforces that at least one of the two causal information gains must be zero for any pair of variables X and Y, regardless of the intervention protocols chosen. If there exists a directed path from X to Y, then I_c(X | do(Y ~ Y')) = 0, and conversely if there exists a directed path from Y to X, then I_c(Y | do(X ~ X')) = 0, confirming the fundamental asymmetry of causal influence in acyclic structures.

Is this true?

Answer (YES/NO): YES